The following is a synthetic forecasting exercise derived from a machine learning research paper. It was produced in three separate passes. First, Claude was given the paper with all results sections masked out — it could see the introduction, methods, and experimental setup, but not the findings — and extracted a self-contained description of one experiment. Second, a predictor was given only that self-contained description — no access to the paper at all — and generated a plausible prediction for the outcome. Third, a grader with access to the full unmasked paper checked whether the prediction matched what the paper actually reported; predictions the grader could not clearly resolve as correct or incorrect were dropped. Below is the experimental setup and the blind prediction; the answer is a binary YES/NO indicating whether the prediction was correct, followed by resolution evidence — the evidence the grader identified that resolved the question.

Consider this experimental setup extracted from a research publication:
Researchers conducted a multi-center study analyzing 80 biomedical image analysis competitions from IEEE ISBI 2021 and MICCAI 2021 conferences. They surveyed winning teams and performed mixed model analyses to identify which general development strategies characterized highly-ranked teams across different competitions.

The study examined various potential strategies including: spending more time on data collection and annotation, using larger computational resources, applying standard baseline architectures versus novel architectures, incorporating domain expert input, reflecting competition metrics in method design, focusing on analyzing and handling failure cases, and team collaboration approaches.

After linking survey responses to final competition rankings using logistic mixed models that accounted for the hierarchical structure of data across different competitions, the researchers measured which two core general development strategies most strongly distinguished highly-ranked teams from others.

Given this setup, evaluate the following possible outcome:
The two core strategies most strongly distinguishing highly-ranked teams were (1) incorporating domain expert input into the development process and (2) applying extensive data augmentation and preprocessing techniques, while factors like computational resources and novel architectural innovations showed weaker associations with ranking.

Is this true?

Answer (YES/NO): NO